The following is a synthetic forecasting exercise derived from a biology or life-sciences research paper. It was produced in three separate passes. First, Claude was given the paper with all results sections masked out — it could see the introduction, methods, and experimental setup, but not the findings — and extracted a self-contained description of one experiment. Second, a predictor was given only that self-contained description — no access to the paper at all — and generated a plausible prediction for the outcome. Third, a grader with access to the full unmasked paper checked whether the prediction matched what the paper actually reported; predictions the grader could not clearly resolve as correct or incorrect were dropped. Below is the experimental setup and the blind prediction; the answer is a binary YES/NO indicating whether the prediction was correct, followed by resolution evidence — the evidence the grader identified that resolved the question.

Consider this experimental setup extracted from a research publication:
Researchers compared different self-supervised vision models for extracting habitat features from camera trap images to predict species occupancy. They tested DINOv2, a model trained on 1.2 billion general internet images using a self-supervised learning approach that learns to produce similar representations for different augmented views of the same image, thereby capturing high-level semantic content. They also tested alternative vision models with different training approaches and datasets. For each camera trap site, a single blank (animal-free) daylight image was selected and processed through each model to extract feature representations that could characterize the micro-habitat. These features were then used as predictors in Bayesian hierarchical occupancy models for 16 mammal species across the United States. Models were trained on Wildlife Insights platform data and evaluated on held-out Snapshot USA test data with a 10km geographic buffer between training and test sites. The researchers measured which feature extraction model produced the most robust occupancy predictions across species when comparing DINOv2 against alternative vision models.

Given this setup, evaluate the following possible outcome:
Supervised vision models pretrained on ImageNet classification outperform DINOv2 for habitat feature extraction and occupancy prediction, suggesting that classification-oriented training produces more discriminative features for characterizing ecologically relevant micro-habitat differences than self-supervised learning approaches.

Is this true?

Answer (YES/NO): NO